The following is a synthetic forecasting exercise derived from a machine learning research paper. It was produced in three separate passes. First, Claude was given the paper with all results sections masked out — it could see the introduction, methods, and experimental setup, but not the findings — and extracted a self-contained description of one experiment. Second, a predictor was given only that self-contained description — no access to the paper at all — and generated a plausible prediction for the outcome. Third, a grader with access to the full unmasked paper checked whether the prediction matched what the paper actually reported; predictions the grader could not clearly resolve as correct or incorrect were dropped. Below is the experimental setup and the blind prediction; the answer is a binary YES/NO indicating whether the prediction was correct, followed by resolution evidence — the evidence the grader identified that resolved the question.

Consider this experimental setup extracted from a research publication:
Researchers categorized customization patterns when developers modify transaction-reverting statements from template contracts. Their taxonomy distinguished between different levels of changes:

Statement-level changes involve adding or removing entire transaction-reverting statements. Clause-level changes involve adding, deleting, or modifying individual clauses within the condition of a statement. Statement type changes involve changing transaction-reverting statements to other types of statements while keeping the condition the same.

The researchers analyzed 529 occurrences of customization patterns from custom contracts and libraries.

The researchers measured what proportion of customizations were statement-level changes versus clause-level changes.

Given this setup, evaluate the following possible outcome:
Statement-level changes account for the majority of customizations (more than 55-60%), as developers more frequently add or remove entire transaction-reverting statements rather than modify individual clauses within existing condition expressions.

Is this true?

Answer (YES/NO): NO